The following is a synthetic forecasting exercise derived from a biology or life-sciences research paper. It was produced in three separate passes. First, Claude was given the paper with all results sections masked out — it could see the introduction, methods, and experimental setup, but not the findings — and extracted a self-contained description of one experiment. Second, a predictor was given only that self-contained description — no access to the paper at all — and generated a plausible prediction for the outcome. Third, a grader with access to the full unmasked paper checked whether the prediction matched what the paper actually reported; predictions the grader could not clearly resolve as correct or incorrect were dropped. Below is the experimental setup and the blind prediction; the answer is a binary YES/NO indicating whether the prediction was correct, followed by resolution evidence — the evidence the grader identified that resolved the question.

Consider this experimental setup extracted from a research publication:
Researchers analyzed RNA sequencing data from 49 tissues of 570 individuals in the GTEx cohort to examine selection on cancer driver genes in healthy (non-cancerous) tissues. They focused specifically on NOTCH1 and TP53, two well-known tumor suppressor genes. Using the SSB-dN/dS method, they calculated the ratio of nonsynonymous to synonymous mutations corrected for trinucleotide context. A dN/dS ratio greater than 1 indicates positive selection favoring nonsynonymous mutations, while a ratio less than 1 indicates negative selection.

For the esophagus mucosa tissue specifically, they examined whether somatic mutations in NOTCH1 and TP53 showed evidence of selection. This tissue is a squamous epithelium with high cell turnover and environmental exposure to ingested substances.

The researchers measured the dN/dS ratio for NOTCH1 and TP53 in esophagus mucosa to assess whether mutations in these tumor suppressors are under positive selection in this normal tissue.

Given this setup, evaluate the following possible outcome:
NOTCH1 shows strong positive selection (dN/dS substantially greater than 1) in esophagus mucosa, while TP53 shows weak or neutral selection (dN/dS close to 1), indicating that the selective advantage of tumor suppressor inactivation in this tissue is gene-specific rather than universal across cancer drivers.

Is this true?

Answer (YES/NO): NO